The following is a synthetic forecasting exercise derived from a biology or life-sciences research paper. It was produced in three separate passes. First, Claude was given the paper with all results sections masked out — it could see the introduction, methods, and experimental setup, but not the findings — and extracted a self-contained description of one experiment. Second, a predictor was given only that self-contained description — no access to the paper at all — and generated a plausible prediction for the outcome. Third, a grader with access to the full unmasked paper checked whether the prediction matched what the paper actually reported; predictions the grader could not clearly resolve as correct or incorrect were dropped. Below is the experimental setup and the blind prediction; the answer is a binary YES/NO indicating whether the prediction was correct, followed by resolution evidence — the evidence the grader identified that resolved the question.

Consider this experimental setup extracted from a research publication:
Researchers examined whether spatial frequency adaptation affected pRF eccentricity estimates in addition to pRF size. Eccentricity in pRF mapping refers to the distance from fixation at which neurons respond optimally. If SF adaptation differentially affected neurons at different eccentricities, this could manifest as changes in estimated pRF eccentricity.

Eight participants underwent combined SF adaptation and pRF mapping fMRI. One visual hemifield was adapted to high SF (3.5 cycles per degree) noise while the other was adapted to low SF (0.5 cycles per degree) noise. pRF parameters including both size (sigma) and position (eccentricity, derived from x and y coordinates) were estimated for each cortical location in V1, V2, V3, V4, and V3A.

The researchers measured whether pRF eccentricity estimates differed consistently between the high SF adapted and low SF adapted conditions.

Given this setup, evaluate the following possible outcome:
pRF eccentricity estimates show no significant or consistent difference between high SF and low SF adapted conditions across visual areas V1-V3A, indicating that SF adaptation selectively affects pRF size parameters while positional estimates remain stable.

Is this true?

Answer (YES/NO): YES